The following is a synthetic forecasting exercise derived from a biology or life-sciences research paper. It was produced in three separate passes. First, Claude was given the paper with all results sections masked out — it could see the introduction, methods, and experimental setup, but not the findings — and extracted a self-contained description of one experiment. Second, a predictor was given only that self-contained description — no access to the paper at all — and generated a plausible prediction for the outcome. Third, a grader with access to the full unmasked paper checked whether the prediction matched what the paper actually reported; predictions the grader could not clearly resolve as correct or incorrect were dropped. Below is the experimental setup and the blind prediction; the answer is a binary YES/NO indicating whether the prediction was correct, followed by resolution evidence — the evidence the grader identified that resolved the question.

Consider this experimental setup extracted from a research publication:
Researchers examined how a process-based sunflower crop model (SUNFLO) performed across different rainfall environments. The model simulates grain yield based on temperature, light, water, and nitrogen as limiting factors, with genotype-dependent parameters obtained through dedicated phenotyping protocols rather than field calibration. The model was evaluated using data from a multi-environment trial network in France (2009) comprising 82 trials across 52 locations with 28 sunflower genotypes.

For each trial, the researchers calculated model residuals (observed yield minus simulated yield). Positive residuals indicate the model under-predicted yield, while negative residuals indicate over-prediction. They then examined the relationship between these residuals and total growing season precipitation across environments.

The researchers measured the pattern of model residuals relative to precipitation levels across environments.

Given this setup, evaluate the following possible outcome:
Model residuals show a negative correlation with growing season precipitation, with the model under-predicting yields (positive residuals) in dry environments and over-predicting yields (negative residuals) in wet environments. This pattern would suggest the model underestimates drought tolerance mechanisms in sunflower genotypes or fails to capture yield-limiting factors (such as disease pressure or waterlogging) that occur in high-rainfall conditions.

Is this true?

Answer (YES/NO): YES